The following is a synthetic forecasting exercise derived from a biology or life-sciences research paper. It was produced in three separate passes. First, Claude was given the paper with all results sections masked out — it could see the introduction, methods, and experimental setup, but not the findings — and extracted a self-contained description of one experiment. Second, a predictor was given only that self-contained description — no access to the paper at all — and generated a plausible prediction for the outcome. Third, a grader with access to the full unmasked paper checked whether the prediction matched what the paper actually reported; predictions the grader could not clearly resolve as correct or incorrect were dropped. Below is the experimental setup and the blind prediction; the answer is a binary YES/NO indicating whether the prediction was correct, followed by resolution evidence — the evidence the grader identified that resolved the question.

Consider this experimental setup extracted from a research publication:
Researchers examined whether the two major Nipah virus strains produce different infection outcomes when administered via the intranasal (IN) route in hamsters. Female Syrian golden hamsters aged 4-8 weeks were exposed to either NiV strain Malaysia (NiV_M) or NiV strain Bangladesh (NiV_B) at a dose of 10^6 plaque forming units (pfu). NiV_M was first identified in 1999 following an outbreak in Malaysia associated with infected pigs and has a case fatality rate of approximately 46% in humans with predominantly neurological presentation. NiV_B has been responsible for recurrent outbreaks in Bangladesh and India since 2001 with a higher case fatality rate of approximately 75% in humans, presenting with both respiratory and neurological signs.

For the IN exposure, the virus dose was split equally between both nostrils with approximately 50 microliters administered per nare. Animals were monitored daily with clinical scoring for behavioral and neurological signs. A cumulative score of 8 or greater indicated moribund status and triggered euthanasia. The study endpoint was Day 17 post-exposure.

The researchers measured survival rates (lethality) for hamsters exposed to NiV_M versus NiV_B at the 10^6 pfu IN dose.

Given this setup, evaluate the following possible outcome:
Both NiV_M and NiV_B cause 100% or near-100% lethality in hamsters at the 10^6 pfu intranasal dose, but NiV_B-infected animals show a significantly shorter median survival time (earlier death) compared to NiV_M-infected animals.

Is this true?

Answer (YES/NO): NO